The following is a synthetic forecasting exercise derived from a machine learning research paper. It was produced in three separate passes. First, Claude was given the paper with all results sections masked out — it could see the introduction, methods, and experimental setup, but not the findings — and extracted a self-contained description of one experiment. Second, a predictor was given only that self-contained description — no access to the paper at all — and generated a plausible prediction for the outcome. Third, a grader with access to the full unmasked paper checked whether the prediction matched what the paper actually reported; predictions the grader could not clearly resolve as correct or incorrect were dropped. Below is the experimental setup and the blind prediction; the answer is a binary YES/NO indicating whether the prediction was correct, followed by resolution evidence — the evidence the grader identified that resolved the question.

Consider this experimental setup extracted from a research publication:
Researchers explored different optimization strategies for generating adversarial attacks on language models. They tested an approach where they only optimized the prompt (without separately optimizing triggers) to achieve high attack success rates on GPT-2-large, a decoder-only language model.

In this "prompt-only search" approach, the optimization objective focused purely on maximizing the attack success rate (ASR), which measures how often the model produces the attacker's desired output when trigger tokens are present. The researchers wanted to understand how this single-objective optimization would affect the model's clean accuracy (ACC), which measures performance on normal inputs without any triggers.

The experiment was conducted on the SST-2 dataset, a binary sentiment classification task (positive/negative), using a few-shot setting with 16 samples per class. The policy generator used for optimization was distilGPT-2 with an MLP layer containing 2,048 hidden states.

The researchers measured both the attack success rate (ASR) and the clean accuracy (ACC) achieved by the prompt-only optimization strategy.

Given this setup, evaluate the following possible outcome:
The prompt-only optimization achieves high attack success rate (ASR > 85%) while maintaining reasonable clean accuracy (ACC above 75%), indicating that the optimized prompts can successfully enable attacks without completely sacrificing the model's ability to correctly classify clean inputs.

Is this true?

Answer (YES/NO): NO